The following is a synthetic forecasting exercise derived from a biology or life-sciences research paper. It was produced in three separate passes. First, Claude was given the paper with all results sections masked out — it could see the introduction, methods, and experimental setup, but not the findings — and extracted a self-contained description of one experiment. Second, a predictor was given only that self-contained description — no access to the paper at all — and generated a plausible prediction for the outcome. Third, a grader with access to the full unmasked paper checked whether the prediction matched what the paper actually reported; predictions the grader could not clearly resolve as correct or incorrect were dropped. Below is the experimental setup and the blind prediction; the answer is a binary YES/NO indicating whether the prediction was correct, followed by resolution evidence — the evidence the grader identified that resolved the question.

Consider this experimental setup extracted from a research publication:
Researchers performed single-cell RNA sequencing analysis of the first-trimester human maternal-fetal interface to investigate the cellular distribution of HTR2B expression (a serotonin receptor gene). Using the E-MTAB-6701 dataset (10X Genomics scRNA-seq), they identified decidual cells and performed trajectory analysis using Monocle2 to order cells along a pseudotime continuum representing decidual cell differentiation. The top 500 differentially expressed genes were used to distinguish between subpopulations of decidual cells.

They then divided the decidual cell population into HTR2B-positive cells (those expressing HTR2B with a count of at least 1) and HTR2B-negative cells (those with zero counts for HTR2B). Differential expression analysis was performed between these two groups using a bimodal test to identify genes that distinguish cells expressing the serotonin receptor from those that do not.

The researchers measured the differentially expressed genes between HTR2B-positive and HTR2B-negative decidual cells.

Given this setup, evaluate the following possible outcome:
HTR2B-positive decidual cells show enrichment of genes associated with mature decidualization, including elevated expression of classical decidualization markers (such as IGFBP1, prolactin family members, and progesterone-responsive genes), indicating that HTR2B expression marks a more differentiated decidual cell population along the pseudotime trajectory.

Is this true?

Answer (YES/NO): NO